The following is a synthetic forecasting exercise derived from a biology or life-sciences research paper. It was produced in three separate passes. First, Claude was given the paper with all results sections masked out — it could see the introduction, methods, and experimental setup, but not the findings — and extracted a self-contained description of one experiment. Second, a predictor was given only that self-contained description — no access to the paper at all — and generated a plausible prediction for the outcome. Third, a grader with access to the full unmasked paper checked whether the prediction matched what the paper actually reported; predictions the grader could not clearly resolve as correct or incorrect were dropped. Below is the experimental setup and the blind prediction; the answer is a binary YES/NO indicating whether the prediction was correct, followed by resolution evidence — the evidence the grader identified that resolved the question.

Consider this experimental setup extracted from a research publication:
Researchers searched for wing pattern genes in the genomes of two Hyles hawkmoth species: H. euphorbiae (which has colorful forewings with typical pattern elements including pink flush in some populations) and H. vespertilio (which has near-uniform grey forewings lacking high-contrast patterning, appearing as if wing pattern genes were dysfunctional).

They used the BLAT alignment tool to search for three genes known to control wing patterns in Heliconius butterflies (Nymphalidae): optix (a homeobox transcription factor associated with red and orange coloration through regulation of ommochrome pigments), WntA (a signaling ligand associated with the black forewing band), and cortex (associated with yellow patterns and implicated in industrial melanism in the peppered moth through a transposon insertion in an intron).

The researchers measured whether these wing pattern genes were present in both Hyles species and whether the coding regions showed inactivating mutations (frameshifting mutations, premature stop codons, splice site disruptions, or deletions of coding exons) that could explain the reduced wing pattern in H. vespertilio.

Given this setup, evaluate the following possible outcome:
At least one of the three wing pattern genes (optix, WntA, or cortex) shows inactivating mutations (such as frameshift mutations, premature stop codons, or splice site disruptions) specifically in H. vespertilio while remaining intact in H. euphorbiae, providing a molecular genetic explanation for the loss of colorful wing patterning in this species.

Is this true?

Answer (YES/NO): NO